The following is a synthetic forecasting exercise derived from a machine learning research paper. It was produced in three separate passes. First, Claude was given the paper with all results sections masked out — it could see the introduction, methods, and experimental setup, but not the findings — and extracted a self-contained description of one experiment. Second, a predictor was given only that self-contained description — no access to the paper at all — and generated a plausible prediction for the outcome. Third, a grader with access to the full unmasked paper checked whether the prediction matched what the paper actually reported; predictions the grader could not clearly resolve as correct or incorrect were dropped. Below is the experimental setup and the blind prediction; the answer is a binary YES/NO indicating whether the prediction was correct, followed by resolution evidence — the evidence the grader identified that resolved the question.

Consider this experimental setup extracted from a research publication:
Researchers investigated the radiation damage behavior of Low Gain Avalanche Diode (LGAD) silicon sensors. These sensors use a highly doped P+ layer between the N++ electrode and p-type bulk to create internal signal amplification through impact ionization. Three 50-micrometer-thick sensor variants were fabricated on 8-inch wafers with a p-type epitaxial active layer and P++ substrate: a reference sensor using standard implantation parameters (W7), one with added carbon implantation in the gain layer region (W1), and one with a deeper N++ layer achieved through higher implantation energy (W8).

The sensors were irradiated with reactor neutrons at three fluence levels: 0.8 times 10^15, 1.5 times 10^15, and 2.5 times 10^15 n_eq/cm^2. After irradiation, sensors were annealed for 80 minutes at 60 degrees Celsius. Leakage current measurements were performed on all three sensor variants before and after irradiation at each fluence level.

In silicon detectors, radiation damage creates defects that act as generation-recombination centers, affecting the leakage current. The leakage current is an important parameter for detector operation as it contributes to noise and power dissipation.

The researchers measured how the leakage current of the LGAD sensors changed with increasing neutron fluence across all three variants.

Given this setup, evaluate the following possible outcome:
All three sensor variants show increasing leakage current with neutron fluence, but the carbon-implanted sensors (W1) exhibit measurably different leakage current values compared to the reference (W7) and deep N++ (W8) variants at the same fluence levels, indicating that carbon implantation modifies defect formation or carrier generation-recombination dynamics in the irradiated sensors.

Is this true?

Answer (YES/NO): YES